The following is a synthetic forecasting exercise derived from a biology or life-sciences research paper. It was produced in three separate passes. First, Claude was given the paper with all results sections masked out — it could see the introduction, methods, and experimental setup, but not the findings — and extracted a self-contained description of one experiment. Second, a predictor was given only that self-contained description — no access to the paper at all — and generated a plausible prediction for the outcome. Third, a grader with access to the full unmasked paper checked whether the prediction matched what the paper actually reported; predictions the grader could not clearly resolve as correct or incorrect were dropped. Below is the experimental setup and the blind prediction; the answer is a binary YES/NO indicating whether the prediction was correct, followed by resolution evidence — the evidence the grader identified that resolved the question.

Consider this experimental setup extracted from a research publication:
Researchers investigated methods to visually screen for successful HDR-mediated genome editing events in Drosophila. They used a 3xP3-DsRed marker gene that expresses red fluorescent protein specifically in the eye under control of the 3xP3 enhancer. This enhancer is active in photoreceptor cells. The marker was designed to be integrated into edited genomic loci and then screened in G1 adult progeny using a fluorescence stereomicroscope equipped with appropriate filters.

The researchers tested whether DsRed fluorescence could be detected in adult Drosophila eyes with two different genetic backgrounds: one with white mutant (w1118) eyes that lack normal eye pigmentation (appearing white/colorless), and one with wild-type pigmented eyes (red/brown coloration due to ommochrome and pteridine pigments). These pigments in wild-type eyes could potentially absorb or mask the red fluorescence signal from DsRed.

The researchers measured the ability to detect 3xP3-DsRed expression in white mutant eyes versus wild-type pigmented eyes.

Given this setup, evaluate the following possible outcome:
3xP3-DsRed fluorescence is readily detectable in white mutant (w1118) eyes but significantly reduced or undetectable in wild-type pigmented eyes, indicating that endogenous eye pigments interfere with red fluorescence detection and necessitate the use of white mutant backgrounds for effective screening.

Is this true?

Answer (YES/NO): NO